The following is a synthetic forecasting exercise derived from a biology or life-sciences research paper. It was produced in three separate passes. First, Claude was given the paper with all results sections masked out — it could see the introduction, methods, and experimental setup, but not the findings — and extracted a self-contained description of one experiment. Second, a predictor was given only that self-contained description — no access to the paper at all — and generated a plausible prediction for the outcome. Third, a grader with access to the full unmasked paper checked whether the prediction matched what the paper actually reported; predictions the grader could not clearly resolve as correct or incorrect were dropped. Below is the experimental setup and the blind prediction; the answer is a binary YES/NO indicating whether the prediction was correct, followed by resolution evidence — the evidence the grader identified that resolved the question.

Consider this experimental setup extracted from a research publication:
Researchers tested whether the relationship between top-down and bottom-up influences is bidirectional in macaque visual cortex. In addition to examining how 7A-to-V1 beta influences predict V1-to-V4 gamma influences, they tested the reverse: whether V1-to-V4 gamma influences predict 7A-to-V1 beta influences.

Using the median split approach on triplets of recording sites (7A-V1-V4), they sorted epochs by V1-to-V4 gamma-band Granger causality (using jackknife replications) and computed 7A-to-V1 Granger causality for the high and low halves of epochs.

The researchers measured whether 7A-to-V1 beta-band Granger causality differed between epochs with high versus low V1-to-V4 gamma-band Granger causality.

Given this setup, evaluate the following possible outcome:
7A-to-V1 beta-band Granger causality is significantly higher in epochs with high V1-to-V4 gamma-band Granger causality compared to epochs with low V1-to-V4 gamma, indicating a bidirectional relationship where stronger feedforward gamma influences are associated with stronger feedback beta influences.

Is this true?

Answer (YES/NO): YES